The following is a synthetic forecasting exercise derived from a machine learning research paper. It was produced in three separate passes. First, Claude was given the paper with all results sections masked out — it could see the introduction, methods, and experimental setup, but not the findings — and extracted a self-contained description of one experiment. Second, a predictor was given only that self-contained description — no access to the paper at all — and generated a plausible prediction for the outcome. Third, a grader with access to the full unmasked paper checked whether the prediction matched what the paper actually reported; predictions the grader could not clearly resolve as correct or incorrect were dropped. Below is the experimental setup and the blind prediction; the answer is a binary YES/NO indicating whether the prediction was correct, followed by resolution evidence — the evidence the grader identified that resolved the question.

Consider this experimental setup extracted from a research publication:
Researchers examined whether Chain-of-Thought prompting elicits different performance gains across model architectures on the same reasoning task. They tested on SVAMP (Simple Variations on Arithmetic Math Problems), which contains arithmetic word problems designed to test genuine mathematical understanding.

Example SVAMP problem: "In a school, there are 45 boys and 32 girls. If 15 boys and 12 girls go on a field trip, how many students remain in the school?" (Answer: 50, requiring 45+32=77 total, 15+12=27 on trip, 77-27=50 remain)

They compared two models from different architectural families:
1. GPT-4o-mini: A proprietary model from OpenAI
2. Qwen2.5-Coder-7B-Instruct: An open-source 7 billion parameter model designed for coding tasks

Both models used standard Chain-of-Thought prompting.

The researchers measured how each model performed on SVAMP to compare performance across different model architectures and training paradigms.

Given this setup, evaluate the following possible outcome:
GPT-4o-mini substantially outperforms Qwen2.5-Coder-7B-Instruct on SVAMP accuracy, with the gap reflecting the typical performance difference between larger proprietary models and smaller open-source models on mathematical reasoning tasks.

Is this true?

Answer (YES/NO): NO